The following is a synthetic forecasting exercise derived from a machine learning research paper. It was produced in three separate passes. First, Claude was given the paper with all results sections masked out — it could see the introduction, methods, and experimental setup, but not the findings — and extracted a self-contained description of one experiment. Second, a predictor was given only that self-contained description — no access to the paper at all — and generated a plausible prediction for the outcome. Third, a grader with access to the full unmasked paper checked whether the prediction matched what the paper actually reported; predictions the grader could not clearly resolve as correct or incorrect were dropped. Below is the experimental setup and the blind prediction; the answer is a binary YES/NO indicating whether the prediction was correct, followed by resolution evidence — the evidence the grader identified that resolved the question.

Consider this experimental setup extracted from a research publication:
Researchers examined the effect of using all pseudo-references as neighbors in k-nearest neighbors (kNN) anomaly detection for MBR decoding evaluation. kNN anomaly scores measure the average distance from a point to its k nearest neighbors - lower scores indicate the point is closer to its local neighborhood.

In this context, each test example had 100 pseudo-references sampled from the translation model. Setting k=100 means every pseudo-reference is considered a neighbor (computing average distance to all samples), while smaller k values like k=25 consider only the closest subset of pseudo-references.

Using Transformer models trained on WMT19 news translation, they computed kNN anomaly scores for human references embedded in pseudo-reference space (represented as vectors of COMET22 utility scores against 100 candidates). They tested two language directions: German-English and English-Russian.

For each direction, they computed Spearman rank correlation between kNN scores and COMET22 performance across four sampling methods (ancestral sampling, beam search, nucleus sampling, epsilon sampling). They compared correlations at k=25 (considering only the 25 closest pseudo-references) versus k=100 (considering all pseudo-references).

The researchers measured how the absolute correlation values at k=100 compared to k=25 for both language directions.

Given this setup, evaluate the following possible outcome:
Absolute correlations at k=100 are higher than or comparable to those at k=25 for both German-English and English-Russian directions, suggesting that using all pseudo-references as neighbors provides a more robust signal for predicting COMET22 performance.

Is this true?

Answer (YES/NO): NO